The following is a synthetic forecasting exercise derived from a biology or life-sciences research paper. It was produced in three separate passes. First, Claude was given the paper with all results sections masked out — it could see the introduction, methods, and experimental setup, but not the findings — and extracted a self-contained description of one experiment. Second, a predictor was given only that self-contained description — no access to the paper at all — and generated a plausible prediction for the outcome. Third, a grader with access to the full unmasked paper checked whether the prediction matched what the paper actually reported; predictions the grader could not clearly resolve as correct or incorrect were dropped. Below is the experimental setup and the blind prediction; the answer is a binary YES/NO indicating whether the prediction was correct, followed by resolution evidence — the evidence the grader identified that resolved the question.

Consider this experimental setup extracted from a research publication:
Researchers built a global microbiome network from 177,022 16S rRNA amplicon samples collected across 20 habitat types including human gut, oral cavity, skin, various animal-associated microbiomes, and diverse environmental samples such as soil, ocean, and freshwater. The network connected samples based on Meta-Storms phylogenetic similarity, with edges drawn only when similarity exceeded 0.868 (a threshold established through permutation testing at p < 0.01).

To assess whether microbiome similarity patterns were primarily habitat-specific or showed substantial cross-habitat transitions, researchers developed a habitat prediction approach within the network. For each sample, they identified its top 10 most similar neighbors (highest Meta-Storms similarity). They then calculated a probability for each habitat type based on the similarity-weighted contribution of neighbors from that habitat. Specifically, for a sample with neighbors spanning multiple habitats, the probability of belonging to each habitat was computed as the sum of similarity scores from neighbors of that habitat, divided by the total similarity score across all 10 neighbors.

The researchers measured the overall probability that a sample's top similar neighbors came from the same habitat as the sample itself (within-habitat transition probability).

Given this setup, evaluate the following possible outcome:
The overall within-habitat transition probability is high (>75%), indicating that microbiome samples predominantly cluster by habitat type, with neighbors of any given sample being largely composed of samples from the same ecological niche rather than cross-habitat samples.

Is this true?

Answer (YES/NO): YES